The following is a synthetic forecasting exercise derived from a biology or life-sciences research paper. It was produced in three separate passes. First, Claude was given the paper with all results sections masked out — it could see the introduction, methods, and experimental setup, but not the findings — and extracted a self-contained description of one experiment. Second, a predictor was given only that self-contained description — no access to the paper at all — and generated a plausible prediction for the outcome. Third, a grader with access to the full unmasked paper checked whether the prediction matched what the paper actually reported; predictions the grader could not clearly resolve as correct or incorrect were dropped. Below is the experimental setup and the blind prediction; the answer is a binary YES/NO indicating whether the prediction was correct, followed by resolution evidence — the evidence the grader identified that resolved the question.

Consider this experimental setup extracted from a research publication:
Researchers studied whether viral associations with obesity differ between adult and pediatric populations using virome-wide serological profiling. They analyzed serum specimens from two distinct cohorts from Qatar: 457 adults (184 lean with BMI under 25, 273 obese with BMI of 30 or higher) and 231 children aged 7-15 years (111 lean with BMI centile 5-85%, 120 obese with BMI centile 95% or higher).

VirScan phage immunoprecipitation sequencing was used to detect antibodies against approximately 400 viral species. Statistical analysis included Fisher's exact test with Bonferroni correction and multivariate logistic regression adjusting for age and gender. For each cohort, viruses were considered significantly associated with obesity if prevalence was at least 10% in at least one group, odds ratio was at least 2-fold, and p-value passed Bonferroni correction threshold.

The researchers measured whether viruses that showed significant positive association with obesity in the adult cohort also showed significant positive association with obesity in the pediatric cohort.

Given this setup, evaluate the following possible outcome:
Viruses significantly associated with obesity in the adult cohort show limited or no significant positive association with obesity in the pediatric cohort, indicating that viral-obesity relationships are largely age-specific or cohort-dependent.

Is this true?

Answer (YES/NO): YES